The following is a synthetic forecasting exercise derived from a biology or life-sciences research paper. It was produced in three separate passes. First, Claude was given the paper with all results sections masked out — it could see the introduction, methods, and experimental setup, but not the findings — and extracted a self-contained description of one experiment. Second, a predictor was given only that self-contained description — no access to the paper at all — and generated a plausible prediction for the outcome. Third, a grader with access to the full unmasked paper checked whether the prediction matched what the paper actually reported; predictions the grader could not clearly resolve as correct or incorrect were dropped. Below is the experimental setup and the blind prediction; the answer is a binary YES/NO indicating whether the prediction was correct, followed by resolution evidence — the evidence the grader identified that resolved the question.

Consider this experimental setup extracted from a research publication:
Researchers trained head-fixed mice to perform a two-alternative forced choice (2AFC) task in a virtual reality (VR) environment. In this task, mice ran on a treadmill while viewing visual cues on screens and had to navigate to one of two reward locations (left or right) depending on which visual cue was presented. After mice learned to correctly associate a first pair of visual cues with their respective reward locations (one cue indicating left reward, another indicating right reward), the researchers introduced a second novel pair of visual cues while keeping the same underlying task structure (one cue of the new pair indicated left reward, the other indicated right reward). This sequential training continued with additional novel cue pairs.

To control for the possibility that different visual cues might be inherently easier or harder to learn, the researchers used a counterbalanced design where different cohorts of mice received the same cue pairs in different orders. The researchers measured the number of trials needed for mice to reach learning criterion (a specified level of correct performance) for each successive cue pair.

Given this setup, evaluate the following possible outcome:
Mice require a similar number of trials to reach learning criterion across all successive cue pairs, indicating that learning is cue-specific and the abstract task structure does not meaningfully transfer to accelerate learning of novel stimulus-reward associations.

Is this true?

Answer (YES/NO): NO